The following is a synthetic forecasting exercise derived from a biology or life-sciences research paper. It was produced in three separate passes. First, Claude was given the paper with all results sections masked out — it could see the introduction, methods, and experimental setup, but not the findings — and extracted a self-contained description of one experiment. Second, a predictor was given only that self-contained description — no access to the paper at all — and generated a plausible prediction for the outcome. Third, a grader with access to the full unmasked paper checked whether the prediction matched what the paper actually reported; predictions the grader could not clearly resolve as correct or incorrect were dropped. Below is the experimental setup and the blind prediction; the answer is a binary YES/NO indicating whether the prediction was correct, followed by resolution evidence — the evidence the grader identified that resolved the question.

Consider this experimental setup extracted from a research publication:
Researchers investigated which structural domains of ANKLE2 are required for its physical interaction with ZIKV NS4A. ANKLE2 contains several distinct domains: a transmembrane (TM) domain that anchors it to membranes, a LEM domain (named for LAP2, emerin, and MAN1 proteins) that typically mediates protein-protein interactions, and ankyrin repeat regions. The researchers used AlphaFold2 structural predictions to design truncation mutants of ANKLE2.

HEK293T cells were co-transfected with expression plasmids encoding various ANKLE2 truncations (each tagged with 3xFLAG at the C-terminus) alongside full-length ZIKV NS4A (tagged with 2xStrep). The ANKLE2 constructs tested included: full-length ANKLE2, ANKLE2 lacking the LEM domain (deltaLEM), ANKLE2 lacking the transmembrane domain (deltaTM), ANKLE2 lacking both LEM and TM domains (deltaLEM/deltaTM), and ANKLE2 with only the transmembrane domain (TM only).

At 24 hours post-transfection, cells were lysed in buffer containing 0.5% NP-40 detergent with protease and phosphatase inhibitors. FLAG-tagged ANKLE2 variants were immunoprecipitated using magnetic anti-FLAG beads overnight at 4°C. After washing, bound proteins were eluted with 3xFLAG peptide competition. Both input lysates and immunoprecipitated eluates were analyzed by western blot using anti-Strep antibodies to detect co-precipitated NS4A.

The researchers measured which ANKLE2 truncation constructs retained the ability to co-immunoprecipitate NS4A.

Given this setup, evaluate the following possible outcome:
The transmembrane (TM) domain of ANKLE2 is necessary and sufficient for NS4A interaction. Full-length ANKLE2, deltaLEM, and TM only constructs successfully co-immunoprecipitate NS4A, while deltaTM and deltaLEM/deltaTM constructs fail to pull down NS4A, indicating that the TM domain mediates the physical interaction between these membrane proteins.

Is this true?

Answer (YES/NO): NO